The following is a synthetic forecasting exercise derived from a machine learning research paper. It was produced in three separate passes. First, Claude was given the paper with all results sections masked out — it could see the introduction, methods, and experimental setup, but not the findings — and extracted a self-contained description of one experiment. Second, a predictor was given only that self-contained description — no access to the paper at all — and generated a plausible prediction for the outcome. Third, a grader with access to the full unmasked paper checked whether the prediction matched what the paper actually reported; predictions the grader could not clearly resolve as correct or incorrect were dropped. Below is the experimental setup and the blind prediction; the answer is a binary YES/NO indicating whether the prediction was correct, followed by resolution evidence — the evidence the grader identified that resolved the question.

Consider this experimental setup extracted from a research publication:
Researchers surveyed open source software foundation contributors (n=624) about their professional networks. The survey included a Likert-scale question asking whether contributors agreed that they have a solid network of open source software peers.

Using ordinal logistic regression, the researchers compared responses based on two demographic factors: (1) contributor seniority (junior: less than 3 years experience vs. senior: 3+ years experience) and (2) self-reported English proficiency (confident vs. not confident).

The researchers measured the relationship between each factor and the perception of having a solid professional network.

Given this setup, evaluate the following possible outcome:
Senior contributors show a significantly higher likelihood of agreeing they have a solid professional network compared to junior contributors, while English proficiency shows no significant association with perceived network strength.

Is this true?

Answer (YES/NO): NO